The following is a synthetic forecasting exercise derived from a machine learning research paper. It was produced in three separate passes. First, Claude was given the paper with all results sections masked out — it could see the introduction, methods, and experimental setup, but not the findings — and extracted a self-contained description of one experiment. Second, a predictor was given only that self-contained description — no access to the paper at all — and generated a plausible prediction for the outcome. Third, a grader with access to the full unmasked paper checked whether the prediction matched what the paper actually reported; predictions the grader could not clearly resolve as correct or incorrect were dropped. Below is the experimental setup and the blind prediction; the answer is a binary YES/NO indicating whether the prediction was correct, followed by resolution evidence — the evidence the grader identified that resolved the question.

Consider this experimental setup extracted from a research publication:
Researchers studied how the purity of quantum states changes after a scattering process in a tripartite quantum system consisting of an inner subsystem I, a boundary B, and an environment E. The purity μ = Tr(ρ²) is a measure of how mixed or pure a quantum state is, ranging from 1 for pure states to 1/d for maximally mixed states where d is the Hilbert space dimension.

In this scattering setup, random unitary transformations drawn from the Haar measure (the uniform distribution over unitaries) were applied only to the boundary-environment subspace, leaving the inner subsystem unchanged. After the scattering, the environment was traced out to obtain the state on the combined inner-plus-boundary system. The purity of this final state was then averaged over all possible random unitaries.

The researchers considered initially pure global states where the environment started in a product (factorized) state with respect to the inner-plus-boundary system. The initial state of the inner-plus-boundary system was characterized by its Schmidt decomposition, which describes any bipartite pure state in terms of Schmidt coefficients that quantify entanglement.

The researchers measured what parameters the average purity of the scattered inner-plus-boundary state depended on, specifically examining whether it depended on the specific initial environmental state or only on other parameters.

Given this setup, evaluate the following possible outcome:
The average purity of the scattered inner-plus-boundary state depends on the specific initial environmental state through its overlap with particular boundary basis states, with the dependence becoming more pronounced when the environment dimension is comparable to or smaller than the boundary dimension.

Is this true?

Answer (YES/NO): NO